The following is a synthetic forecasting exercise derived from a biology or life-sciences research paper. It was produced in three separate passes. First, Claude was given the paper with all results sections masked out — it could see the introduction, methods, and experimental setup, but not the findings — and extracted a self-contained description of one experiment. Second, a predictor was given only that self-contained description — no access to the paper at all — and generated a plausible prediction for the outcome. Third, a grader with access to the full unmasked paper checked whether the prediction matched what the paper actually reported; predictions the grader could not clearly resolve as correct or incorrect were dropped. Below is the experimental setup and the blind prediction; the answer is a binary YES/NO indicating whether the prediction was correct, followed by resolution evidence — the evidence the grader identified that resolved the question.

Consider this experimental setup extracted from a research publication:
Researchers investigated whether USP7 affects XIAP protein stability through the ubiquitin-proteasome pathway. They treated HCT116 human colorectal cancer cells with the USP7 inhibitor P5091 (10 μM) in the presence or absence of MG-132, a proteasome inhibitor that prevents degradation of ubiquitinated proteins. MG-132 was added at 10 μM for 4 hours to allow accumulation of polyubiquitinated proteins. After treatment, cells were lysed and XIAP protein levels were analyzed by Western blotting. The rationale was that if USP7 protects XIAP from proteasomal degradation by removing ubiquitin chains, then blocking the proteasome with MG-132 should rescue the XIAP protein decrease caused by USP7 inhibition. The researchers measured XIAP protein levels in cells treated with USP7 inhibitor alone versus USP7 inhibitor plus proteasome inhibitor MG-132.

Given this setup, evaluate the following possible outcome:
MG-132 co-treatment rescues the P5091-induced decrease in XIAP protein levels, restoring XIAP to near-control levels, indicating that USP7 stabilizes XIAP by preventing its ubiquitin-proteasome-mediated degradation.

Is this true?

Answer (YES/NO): YES